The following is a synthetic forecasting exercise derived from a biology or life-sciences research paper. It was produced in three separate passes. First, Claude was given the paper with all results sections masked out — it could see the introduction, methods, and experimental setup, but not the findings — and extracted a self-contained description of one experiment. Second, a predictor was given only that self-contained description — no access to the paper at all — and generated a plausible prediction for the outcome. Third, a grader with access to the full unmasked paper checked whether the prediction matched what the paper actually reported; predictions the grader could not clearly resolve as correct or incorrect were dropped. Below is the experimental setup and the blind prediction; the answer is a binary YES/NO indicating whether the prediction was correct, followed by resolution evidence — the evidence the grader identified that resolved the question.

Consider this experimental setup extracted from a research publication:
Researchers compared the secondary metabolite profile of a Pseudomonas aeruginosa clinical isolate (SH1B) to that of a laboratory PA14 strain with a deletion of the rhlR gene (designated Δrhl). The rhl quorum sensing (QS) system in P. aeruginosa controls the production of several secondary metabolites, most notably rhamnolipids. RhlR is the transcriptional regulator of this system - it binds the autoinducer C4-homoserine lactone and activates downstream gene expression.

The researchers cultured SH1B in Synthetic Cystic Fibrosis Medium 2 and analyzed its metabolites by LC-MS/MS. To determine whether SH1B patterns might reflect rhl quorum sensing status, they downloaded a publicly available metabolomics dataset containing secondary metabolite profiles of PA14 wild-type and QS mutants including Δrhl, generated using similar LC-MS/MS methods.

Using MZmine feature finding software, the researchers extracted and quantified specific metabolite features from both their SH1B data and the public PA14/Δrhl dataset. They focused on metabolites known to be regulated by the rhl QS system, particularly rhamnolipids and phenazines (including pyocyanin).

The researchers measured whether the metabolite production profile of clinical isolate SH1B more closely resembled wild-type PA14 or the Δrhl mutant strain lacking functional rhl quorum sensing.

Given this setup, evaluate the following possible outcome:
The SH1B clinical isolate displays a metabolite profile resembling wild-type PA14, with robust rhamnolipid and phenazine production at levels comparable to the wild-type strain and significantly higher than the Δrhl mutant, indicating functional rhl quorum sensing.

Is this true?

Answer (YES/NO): NO